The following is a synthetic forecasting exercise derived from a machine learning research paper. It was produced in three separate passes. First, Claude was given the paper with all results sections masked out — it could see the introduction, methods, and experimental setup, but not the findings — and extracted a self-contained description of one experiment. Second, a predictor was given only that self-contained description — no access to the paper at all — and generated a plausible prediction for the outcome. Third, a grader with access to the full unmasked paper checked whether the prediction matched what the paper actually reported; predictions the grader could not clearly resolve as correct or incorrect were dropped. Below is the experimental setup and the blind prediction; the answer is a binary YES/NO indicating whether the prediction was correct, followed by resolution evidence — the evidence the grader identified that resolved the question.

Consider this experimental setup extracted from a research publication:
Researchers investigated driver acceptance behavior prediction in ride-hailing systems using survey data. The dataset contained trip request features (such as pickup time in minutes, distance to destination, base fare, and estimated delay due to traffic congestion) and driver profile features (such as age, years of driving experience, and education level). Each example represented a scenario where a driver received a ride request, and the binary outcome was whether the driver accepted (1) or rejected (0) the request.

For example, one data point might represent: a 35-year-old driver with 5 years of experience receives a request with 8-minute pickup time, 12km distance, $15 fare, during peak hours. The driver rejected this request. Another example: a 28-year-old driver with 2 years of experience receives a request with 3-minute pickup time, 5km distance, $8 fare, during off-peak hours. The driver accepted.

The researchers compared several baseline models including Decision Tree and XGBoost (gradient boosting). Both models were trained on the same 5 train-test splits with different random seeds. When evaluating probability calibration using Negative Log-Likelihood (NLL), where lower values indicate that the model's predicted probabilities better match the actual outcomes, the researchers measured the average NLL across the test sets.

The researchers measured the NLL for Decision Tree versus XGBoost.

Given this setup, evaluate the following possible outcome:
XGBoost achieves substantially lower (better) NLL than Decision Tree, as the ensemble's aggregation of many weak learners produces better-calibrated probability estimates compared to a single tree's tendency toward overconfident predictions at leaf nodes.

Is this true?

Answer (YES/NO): YES